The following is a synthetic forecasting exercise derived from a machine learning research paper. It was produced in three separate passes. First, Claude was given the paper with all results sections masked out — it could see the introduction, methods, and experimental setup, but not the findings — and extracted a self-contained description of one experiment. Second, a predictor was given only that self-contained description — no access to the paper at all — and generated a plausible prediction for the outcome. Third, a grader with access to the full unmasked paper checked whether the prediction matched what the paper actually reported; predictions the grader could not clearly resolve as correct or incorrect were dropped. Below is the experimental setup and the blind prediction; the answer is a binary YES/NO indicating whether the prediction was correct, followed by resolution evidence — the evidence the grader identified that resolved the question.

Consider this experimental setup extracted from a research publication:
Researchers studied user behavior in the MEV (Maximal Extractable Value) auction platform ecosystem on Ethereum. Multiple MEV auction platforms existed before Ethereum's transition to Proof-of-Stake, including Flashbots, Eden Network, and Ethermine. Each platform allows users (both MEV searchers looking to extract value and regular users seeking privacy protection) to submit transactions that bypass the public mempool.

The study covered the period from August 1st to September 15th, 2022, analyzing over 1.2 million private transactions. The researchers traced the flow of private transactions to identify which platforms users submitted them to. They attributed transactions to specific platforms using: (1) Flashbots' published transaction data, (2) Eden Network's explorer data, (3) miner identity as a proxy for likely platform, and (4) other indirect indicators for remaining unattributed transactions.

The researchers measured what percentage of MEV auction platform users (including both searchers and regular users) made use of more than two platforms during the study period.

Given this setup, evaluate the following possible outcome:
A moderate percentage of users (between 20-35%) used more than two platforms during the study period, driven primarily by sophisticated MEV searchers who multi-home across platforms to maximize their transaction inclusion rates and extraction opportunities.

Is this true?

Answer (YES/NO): NO